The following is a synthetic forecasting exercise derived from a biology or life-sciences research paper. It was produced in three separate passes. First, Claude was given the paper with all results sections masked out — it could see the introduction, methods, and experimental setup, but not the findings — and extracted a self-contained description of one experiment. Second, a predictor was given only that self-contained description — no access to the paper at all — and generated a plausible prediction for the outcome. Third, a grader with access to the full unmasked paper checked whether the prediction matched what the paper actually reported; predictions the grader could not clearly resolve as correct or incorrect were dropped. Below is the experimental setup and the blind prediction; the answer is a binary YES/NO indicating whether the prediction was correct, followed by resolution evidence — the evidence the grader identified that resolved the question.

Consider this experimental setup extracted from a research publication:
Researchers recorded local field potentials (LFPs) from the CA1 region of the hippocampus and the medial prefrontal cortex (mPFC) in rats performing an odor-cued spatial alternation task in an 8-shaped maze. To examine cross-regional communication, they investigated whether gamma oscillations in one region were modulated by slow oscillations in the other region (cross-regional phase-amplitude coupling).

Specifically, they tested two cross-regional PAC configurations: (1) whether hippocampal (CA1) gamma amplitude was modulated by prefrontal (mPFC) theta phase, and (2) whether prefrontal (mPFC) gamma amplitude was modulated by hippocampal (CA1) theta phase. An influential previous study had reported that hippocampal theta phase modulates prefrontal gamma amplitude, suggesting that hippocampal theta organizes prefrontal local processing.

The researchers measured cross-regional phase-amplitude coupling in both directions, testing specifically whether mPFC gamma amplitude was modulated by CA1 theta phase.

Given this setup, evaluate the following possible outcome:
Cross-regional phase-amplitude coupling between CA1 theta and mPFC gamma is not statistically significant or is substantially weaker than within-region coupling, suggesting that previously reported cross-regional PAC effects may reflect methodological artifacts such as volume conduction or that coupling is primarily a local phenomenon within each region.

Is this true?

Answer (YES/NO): YES